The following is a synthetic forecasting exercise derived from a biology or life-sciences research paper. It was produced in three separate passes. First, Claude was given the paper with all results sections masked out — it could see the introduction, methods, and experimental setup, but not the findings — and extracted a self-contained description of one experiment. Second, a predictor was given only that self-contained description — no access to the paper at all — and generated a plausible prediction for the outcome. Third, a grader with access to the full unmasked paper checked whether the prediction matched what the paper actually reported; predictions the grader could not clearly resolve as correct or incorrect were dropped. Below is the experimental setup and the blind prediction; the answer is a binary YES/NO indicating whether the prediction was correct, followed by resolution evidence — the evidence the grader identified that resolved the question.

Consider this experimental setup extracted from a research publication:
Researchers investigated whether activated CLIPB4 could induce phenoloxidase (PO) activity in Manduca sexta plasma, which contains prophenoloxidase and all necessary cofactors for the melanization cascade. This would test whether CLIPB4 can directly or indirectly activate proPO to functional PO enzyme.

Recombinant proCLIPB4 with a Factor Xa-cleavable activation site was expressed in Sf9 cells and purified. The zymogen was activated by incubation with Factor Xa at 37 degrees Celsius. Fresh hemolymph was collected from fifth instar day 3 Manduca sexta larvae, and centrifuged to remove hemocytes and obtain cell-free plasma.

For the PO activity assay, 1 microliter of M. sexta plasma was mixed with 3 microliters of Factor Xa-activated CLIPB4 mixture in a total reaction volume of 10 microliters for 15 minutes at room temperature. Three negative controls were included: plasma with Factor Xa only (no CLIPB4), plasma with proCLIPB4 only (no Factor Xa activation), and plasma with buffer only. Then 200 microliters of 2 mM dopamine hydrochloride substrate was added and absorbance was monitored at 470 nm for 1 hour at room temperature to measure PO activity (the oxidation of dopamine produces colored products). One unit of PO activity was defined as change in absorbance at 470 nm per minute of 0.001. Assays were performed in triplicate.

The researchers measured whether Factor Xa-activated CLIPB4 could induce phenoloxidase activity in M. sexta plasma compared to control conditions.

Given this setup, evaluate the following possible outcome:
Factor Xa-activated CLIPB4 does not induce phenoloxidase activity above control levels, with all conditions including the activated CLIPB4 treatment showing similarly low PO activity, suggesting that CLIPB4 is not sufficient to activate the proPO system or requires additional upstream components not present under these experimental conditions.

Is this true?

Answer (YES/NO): NO